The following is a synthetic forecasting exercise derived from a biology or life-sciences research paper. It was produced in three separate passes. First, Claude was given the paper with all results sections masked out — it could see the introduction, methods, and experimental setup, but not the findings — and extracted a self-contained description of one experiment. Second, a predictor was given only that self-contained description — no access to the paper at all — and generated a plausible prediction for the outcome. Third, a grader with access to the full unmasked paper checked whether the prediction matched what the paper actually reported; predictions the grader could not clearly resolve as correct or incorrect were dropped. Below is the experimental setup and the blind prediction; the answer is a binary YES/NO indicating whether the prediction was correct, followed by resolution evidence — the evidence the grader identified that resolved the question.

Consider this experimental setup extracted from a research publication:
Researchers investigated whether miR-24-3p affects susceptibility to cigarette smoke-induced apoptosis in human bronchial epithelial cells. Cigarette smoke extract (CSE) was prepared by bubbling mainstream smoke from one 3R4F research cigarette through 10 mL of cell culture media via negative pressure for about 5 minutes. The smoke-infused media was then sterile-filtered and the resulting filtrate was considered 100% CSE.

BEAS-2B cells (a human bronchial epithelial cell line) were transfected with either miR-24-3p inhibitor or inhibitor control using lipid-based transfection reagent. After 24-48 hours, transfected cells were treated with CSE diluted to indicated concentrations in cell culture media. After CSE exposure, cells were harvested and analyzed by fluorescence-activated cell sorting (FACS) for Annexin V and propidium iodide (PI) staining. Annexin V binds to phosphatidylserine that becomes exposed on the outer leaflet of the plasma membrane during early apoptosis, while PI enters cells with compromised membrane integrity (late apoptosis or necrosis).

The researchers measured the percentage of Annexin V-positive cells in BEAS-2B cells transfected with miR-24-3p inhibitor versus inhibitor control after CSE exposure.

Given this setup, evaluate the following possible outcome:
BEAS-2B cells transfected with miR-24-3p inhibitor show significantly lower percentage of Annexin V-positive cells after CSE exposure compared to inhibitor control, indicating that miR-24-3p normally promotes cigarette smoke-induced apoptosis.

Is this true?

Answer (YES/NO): NO